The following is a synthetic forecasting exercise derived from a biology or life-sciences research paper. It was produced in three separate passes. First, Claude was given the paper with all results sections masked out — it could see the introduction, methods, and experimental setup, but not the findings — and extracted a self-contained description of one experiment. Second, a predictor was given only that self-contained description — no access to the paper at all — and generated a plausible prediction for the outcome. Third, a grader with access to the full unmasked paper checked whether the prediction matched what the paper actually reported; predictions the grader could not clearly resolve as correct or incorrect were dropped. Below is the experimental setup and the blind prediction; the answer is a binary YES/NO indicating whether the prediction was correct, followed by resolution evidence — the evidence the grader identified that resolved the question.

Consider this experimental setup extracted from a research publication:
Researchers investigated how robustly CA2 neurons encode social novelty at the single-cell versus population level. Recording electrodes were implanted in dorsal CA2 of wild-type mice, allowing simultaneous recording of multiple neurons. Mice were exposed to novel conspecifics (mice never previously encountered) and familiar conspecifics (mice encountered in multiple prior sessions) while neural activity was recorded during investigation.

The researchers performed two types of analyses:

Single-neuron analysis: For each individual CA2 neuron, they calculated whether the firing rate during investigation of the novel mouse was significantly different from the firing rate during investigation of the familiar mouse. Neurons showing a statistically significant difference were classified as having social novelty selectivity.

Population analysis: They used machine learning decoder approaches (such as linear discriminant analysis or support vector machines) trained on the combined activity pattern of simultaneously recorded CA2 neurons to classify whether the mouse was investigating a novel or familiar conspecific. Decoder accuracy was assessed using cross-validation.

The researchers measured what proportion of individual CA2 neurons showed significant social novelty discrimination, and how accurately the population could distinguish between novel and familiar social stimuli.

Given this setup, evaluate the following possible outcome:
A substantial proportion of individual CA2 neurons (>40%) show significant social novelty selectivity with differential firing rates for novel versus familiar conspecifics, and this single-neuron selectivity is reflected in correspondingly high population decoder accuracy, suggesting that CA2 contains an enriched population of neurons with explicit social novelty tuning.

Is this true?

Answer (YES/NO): YES